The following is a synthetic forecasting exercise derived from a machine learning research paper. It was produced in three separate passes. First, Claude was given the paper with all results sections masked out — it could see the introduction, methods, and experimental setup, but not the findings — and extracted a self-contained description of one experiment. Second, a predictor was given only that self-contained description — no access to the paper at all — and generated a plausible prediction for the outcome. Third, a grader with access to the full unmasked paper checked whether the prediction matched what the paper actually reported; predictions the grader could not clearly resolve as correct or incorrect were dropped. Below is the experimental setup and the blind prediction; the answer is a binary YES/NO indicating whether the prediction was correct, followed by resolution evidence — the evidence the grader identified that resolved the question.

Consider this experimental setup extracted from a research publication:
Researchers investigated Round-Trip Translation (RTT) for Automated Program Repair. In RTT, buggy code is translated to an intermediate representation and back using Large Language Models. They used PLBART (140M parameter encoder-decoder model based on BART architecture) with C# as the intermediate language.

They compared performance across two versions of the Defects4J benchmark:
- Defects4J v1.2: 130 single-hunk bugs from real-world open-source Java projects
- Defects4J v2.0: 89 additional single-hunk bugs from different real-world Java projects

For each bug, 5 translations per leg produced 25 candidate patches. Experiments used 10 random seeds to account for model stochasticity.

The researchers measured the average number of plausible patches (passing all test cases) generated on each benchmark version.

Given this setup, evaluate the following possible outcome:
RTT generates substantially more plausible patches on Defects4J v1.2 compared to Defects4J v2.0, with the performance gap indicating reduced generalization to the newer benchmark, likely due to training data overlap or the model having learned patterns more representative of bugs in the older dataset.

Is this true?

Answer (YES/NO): NO